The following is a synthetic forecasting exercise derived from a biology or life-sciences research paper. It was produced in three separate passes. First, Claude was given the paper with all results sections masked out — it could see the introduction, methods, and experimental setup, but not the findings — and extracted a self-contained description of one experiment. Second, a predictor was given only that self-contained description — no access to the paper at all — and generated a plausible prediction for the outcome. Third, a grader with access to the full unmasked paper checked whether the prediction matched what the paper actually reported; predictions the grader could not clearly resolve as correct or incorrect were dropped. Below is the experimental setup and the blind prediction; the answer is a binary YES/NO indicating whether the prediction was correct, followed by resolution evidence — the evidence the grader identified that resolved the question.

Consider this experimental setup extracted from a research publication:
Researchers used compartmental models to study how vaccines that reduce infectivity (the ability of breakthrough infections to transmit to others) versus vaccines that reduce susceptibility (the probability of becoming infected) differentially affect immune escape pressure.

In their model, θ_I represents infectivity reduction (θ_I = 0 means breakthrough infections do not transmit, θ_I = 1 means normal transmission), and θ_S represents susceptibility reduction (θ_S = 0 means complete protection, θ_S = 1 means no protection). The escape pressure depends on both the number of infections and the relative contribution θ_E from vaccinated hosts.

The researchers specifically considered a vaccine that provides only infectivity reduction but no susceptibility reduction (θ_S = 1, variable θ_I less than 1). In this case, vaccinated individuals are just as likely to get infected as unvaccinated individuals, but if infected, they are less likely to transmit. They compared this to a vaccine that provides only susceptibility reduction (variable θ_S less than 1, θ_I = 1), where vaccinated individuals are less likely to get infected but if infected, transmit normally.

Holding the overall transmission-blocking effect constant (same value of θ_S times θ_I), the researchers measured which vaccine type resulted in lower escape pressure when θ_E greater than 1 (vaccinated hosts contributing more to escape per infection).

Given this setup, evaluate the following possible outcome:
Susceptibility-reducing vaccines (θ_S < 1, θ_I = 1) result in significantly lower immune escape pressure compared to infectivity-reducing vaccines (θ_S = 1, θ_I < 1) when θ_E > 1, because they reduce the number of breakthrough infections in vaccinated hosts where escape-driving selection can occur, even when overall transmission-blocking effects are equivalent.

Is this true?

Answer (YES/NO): YES